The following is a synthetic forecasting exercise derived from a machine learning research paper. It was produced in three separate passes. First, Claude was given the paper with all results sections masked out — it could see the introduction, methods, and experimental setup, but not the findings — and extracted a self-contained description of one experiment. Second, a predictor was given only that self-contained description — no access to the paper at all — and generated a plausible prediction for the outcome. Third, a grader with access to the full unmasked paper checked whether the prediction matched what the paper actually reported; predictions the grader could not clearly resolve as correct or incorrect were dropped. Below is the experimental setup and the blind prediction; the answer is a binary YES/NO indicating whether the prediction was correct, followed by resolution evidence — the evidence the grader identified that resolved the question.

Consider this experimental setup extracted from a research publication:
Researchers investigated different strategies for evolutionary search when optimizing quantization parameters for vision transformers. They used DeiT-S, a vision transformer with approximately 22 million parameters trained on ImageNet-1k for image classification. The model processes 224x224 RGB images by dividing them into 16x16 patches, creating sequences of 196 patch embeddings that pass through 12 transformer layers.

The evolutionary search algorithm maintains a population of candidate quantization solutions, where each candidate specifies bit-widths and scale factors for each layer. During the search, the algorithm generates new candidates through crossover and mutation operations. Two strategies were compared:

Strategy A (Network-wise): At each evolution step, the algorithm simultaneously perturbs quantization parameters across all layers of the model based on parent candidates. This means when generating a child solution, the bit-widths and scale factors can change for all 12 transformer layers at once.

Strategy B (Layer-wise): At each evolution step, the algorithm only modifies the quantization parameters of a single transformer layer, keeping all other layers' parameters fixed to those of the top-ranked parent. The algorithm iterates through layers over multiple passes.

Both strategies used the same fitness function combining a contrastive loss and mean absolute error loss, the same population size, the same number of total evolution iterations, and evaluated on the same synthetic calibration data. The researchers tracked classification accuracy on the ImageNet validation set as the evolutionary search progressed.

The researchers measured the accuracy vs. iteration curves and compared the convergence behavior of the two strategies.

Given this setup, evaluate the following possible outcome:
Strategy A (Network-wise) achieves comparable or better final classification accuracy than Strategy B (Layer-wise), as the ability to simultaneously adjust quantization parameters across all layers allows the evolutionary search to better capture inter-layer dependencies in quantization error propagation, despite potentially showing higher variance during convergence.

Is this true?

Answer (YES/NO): NO